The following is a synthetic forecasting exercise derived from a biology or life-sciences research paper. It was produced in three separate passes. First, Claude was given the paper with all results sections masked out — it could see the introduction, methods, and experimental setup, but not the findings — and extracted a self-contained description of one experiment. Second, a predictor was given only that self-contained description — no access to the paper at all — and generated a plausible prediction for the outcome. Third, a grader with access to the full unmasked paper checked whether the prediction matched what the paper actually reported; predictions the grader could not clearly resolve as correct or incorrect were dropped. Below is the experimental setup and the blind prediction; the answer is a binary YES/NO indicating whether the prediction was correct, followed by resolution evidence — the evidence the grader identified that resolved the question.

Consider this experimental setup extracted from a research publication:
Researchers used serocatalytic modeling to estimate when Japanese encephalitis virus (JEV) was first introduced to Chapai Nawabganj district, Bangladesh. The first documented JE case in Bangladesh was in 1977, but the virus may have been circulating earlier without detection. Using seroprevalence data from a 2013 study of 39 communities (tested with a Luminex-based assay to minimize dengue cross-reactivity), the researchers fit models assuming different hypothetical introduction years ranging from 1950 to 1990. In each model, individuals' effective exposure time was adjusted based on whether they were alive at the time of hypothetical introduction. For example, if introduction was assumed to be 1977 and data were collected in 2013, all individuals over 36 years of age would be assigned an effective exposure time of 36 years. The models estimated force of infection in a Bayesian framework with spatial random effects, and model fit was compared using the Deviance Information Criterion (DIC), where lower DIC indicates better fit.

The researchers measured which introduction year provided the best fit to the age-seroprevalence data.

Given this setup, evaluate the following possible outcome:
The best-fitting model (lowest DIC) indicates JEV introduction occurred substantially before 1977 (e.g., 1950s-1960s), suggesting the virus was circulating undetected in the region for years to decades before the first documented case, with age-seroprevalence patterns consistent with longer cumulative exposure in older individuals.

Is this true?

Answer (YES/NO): NO